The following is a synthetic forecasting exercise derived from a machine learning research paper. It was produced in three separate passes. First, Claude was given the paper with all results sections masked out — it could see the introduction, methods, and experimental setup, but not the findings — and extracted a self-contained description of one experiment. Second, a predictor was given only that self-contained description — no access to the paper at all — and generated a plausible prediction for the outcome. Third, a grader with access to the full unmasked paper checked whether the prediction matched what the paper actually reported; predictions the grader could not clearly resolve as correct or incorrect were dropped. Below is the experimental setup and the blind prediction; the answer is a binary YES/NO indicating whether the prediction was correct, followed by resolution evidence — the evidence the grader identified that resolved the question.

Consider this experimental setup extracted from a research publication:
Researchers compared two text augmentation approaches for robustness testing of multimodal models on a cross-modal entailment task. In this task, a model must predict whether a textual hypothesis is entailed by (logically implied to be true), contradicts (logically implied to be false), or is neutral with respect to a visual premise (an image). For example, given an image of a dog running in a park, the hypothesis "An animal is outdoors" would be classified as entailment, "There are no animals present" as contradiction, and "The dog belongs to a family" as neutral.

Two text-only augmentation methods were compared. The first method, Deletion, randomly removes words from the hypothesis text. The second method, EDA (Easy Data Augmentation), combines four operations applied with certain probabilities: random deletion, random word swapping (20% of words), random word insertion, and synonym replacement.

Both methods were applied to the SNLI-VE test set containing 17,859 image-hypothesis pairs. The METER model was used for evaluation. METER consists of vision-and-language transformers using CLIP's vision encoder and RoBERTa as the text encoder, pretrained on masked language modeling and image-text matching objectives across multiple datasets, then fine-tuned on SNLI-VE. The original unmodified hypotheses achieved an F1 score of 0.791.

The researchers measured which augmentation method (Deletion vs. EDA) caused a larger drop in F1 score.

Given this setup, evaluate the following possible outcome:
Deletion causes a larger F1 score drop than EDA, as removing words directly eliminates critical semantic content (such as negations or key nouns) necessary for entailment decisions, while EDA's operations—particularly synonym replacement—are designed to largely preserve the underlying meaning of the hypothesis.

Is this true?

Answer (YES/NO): NO